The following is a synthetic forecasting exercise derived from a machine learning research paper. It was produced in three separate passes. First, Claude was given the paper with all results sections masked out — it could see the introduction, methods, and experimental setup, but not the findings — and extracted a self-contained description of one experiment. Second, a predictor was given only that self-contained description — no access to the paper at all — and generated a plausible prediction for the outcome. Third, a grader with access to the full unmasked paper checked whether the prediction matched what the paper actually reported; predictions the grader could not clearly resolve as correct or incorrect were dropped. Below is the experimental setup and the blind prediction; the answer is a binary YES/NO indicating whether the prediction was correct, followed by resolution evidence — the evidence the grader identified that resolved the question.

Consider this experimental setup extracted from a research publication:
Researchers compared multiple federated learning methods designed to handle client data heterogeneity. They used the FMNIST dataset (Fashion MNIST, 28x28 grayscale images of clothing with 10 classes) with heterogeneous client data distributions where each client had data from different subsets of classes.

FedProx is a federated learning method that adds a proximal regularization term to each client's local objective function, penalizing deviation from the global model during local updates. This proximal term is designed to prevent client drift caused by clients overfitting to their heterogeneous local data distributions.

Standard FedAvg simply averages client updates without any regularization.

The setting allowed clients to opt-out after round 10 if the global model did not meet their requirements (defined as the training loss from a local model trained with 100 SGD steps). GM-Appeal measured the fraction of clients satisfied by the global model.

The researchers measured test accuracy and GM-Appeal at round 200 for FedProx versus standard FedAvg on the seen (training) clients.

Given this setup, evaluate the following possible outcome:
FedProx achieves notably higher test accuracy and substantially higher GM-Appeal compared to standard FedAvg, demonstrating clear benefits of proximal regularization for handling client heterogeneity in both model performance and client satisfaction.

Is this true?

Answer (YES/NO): NO